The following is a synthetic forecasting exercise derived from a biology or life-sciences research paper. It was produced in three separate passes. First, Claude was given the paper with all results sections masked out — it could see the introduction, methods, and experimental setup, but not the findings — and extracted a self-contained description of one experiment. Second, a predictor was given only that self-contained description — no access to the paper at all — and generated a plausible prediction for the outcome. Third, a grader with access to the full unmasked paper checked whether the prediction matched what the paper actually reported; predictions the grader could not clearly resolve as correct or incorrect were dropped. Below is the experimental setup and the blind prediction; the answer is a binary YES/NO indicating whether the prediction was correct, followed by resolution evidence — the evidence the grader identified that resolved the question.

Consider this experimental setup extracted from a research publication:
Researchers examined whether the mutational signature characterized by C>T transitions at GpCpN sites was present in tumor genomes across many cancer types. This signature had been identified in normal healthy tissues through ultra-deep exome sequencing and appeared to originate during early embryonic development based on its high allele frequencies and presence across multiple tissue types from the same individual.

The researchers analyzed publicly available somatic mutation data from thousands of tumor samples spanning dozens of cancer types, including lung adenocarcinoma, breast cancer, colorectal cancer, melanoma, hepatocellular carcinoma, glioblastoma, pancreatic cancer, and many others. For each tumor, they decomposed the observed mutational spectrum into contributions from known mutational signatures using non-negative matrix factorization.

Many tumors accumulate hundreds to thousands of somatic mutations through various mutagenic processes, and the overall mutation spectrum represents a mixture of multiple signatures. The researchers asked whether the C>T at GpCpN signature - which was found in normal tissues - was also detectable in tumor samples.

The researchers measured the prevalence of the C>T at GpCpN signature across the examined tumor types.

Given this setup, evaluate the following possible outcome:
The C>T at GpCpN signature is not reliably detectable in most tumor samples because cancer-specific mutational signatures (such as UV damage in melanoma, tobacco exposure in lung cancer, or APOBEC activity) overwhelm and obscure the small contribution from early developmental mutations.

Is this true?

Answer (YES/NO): NO